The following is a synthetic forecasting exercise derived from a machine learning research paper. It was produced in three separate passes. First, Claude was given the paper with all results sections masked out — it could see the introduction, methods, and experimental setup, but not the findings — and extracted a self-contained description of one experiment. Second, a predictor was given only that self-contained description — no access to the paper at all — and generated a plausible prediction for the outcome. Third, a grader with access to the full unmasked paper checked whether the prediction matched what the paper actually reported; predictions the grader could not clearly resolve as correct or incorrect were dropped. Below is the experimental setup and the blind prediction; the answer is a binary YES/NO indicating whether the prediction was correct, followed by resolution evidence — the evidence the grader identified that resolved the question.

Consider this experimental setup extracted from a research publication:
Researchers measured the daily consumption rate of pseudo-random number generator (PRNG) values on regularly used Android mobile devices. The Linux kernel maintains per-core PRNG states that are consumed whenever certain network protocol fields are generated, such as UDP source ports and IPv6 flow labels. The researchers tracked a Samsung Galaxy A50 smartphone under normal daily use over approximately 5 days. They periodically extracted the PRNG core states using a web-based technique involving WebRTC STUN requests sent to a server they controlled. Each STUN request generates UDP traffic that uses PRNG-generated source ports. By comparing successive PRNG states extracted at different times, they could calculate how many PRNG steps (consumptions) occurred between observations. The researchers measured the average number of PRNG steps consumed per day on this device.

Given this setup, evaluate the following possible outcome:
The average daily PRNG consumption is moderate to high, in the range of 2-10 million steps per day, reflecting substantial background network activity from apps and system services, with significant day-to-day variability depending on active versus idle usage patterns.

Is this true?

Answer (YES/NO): NO